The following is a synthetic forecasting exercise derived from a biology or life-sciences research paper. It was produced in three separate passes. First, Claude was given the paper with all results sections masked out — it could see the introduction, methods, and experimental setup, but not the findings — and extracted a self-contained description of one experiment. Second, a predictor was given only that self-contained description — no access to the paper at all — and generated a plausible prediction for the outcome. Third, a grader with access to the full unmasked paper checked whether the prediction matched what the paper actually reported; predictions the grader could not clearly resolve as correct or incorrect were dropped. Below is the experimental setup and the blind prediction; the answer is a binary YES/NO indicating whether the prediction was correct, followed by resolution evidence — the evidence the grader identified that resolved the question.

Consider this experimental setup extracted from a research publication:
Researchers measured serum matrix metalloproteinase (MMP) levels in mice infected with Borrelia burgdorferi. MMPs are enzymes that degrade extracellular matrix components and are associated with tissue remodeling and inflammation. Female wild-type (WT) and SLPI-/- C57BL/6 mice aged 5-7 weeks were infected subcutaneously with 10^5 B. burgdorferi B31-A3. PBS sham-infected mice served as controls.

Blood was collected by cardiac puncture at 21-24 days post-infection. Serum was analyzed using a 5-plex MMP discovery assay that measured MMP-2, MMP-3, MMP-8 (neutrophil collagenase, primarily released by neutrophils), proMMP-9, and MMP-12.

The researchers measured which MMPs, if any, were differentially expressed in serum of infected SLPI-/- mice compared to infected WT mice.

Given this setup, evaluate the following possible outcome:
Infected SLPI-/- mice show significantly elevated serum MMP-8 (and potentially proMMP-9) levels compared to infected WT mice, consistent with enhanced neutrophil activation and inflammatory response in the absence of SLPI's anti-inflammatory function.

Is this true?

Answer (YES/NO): YES